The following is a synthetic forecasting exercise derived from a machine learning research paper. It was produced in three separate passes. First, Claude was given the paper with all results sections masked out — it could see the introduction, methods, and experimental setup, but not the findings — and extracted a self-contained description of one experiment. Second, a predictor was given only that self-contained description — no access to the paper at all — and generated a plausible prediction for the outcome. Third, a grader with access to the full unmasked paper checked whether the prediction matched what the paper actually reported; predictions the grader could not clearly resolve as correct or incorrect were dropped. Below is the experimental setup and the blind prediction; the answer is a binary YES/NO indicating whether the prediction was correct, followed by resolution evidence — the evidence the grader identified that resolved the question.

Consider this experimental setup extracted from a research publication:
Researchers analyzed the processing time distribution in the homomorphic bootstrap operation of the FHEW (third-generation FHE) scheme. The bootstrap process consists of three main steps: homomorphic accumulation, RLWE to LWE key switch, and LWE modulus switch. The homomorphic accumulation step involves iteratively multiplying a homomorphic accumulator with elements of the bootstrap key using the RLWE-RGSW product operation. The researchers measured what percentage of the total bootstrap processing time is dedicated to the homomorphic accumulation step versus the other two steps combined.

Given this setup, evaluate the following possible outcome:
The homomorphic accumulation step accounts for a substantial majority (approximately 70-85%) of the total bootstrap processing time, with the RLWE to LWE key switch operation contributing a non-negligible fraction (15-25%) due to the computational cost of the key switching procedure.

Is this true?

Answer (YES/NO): NO